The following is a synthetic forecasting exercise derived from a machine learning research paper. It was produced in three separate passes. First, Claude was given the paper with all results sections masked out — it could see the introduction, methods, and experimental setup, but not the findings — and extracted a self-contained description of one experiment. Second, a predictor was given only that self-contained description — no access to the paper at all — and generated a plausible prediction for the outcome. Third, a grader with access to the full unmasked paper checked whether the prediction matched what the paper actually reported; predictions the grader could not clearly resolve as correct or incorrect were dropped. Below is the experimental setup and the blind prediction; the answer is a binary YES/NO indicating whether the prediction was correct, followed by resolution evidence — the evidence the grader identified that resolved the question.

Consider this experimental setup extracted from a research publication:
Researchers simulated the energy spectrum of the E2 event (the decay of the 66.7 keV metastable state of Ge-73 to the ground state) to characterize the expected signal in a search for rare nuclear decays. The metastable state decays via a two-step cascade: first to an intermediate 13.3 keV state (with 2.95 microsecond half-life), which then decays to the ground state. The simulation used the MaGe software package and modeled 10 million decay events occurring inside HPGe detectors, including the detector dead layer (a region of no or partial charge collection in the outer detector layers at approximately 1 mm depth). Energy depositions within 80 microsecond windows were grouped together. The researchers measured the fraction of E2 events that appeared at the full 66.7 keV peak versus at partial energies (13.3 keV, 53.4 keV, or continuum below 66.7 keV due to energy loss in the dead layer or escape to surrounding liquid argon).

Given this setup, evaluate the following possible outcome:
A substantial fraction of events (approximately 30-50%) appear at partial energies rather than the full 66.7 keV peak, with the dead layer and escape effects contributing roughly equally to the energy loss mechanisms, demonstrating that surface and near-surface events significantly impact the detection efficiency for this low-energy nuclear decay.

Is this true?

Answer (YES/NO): NO